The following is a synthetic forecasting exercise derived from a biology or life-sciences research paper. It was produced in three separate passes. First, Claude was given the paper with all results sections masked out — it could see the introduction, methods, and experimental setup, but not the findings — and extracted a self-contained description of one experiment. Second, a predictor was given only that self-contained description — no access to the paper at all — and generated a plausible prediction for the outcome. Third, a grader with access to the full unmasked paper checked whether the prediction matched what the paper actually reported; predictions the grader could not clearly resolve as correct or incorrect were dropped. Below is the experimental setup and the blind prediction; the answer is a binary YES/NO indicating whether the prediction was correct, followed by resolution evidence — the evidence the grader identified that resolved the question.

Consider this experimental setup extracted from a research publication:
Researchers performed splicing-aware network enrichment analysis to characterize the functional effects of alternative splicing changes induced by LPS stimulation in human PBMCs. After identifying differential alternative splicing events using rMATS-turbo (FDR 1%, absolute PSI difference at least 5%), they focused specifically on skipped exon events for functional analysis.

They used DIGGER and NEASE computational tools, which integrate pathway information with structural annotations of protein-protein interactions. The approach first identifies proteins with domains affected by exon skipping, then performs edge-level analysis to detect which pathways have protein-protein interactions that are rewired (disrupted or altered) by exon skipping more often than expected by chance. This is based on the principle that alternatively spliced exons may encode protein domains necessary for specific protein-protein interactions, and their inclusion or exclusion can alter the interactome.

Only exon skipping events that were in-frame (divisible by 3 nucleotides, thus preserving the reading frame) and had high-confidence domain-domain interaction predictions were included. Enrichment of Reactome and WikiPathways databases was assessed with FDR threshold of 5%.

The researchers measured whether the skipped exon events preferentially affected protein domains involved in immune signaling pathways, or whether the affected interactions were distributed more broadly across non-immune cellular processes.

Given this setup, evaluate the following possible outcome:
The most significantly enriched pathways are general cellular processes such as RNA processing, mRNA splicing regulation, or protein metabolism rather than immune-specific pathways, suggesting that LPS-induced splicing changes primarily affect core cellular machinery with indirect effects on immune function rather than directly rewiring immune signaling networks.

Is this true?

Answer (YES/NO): NO